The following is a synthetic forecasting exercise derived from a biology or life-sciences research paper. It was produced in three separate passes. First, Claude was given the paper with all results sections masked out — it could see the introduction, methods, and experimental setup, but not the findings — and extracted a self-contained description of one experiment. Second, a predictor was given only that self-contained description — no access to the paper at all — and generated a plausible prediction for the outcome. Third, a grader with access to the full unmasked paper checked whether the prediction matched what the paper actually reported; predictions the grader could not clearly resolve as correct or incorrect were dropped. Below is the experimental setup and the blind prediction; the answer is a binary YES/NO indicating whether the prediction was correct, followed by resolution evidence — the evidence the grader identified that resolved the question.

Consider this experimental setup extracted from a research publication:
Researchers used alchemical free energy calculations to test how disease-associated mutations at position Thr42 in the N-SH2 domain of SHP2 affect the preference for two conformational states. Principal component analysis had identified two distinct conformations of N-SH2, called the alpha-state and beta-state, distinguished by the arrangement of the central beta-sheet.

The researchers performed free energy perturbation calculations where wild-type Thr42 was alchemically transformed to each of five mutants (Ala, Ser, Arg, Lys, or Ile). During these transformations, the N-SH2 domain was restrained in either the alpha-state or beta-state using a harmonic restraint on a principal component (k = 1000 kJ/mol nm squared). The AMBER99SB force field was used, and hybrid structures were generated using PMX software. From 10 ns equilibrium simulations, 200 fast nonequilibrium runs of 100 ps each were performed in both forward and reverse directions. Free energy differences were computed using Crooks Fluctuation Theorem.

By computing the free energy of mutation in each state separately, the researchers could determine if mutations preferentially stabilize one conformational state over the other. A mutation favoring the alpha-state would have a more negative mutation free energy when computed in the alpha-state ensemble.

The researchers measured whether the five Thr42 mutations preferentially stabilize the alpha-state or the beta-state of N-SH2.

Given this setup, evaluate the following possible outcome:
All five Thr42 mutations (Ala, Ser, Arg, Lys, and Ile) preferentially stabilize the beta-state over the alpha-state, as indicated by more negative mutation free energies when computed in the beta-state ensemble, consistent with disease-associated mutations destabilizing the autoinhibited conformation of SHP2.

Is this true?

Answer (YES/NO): NO